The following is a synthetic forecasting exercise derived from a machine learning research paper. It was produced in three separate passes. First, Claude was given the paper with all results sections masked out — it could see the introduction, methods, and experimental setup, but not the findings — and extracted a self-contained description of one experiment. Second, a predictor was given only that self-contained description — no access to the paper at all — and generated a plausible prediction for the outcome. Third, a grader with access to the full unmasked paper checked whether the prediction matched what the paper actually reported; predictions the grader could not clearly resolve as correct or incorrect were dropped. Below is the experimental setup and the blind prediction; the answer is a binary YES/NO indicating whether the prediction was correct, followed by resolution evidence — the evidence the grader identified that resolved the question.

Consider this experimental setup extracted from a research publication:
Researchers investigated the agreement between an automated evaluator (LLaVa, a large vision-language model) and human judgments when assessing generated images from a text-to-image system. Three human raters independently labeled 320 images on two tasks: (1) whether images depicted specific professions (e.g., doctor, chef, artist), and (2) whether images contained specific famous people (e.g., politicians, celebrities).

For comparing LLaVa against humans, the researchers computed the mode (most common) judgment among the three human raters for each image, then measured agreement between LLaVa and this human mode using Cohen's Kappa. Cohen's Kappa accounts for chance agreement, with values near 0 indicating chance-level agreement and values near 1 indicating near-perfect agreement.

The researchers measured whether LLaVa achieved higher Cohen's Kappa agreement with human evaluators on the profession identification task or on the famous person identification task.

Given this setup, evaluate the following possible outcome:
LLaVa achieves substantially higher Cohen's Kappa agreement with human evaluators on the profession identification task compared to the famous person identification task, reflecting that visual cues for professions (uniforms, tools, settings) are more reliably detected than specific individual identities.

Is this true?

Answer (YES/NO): NO